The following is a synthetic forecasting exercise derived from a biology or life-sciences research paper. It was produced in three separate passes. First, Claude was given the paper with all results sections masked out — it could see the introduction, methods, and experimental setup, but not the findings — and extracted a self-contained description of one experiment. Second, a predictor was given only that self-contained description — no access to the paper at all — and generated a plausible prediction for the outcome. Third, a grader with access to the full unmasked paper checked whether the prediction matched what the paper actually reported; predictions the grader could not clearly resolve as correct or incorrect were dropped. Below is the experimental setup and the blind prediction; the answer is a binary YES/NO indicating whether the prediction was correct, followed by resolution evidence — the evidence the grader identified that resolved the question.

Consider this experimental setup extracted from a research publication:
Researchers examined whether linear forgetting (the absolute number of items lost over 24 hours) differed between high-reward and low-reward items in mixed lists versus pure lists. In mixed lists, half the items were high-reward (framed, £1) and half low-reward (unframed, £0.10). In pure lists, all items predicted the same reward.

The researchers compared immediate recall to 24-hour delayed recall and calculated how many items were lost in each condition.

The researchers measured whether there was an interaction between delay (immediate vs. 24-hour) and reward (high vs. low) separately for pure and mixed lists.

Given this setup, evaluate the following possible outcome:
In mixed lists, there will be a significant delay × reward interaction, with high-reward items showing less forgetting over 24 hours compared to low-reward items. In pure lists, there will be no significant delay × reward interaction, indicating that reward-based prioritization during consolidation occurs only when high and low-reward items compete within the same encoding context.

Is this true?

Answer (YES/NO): NO